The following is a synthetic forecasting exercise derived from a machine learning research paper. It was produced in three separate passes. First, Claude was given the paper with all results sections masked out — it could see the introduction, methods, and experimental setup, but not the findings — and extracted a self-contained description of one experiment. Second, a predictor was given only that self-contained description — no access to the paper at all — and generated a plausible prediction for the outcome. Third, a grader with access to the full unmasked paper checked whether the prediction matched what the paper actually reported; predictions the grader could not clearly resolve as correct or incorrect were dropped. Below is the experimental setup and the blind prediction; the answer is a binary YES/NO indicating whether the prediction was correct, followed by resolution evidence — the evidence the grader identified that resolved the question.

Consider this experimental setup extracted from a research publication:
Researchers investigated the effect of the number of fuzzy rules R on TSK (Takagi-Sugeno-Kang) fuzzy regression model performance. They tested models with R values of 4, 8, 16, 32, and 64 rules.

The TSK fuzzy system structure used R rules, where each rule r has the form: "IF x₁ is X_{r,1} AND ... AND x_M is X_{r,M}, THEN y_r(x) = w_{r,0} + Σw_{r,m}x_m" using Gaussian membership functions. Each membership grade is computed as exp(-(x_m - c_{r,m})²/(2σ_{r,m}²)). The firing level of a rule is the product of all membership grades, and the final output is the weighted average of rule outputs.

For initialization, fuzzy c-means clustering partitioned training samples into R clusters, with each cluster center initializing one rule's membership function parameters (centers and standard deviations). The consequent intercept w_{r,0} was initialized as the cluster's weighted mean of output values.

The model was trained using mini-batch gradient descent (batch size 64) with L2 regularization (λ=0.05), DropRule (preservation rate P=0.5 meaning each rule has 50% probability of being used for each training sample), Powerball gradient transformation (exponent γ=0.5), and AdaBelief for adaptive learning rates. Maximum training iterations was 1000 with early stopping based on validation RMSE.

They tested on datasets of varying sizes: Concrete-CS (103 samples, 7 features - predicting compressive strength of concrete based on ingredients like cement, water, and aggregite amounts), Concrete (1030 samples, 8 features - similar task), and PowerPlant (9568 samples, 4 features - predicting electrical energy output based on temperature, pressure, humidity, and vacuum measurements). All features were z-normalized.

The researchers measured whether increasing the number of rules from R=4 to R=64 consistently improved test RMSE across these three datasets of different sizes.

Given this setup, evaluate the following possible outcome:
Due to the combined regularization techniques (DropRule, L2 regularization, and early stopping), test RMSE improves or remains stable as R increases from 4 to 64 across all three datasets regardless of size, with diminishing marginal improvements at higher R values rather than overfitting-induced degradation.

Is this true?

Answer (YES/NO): NO